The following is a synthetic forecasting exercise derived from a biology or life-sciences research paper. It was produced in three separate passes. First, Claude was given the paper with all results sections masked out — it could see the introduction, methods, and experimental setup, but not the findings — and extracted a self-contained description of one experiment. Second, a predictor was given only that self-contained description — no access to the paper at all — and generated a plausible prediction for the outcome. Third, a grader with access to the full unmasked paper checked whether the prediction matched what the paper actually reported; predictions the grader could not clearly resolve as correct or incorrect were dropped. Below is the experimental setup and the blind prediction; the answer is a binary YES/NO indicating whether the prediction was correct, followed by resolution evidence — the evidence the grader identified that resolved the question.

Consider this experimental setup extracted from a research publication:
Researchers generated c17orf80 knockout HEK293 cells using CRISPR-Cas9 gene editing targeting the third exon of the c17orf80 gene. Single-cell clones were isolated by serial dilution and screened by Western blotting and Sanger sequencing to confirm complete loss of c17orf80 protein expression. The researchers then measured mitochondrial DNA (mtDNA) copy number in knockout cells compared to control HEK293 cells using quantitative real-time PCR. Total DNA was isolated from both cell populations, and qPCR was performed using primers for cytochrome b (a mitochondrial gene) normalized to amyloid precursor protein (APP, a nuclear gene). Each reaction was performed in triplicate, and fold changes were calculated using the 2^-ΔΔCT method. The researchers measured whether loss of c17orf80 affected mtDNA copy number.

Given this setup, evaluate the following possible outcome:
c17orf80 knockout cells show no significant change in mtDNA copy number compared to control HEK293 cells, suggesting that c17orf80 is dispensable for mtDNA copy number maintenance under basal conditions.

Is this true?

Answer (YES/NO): NO